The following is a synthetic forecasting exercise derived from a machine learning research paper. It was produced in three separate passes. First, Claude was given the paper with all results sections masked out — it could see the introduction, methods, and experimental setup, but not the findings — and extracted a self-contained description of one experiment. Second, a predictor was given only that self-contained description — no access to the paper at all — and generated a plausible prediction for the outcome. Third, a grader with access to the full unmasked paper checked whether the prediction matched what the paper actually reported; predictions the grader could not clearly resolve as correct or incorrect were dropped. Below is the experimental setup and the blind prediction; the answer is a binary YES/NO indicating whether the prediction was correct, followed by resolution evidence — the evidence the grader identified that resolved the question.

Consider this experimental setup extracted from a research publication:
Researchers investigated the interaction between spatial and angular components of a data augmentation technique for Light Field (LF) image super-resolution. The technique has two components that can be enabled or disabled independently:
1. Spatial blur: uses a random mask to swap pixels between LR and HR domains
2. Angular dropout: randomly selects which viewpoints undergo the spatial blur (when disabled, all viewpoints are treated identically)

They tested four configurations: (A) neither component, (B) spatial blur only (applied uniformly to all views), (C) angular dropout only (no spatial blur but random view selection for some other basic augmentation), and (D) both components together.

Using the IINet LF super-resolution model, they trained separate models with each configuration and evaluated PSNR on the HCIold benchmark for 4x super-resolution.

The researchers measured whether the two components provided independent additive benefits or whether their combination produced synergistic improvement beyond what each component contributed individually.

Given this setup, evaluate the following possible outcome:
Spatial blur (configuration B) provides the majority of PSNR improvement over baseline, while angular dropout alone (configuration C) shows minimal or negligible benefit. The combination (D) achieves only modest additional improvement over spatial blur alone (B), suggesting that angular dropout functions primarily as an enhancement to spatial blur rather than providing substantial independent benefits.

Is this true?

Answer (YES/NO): NO